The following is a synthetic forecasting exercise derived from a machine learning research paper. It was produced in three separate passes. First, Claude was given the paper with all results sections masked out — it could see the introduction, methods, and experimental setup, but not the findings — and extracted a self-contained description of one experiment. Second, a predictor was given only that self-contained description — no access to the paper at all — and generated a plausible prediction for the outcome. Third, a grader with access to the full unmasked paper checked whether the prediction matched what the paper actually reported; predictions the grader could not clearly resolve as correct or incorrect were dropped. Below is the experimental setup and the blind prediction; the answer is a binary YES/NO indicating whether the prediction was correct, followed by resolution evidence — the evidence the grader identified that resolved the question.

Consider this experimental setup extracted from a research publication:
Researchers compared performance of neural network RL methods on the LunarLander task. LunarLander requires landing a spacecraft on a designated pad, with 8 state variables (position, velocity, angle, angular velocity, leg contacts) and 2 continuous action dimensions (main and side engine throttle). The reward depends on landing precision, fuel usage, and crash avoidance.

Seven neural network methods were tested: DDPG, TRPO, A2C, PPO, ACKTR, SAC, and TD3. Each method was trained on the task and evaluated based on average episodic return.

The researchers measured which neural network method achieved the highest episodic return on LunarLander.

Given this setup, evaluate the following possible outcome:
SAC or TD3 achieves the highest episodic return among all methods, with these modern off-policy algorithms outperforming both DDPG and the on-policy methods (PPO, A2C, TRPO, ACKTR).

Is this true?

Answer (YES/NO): YES